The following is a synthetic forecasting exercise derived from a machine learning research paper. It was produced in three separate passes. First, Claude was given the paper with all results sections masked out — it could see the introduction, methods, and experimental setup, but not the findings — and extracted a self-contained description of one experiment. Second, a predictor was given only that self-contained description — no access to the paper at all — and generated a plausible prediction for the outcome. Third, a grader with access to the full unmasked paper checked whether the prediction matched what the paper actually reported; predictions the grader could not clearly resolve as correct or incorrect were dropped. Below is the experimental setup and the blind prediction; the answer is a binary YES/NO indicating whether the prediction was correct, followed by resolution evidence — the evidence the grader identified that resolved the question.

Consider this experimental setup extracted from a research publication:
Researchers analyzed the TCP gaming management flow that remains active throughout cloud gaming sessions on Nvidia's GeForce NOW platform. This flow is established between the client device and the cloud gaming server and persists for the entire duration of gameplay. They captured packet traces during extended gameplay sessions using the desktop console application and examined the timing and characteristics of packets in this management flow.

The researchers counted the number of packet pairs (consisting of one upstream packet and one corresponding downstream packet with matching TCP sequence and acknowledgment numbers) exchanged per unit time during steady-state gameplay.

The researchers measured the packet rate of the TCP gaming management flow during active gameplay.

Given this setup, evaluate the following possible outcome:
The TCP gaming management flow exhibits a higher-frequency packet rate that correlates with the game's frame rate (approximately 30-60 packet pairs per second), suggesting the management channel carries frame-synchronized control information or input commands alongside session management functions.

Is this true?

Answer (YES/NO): NO